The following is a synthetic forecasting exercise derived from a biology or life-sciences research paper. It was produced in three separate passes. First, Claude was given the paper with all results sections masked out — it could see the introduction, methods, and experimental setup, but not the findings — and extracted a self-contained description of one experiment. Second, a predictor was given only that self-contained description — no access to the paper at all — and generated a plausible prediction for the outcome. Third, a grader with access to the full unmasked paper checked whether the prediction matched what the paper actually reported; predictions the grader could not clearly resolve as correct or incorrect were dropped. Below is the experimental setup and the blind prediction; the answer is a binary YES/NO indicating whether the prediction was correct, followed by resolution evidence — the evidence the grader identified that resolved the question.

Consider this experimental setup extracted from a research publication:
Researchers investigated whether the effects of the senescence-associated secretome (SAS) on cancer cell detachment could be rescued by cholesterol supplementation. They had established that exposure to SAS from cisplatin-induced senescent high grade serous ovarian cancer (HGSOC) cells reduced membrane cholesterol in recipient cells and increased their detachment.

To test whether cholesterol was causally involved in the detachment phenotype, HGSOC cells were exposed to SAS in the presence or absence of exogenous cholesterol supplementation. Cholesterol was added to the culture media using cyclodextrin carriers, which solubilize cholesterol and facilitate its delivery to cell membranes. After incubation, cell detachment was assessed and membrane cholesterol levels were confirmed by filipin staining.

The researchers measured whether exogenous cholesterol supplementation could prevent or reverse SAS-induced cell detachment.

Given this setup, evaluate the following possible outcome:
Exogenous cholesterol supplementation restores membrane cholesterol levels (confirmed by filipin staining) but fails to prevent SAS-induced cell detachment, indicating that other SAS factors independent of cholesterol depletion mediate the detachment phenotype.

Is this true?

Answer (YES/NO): NO